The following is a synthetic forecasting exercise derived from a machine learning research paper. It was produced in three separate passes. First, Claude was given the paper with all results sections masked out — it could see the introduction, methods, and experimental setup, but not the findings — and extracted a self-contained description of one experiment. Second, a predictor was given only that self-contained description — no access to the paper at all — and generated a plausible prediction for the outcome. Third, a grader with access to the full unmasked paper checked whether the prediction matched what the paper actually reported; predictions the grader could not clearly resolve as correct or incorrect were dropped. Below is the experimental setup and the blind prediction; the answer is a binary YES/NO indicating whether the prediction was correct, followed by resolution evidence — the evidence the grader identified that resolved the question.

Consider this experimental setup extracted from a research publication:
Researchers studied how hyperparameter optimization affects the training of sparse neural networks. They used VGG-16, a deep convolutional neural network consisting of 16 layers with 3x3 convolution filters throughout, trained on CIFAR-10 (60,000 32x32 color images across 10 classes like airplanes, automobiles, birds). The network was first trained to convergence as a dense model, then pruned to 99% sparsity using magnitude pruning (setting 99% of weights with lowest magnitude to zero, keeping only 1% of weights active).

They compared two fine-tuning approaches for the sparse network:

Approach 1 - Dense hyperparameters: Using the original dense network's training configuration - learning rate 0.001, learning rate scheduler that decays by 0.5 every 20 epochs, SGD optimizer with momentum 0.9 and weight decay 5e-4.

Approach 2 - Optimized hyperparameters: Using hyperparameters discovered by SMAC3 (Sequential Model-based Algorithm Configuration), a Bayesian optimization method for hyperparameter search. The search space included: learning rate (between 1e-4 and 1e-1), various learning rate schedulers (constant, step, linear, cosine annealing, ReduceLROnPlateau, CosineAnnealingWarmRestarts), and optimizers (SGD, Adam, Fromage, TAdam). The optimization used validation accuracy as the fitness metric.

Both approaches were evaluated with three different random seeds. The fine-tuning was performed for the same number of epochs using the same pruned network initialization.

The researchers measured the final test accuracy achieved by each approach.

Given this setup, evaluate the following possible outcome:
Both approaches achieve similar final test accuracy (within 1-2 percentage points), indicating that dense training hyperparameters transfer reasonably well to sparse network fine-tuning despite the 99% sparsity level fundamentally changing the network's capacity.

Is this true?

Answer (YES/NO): NO